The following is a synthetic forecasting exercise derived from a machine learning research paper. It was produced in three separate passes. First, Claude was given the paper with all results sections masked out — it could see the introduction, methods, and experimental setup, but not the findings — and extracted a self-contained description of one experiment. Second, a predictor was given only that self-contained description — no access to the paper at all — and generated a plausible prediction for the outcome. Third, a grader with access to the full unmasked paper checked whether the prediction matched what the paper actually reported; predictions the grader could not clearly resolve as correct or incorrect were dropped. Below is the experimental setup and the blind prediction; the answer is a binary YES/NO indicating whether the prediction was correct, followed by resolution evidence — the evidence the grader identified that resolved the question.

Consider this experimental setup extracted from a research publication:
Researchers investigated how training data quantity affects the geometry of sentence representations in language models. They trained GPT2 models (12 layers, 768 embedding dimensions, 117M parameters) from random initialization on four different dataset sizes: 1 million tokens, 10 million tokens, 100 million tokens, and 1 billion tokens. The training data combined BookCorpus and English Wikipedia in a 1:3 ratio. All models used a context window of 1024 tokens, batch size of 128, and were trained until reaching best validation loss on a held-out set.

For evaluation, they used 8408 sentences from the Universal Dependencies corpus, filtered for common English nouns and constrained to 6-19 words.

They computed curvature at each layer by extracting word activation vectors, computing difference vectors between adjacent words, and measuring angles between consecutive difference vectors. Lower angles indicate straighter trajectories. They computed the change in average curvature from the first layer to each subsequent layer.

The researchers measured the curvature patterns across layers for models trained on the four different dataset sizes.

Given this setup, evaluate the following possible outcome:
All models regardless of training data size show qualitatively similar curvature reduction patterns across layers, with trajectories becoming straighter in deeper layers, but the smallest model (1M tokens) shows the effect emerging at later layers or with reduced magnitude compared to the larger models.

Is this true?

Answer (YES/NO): NO